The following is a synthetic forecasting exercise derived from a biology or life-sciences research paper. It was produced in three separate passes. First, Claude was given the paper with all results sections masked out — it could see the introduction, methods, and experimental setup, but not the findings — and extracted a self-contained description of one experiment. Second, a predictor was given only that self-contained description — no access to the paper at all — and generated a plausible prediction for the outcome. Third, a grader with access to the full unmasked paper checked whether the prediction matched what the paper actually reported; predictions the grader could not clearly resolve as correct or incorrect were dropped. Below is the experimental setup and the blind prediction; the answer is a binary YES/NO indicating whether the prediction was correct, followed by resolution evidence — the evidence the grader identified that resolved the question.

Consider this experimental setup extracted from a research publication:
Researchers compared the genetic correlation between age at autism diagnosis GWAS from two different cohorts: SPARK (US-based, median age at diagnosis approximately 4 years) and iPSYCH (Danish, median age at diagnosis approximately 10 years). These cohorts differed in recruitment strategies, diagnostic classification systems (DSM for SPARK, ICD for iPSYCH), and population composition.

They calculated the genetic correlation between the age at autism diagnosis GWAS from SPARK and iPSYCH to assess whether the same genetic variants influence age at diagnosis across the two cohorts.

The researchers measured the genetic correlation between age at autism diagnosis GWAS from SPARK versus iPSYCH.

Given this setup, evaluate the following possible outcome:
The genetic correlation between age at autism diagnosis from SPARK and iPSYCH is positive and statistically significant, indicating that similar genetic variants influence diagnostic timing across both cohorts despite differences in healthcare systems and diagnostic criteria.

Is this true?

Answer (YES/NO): YES